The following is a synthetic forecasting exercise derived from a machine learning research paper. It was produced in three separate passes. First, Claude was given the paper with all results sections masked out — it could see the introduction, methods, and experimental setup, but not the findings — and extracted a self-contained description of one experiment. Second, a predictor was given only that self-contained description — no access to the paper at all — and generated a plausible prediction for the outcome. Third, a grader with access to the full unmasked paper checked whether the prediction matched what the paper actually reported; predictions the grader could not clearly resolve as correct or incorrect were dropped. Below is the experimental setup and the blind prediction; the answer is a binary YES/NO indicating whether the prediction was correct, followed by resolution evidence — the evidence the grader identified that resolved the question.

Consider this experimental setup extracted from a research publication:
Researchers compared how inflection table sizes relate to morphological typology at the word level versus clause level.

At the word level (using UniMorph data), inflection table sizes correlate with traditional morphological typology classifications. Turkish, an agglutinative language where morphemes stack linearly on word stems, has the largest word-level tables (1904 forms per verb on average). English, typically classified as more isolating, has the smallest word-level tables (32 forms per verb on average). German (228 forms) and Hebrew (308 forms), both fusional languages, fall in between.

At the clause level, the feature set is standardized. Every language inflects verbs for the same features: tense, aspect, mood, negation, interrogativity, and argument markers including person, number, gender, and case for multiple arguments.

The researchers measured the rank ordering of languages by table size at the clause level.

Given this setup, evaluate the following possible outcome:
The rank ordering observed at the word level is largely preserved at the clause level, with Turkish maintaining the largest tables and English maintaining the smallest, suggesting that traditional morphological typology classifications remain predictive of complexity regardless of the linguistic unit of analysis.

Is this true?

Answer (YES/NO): NO